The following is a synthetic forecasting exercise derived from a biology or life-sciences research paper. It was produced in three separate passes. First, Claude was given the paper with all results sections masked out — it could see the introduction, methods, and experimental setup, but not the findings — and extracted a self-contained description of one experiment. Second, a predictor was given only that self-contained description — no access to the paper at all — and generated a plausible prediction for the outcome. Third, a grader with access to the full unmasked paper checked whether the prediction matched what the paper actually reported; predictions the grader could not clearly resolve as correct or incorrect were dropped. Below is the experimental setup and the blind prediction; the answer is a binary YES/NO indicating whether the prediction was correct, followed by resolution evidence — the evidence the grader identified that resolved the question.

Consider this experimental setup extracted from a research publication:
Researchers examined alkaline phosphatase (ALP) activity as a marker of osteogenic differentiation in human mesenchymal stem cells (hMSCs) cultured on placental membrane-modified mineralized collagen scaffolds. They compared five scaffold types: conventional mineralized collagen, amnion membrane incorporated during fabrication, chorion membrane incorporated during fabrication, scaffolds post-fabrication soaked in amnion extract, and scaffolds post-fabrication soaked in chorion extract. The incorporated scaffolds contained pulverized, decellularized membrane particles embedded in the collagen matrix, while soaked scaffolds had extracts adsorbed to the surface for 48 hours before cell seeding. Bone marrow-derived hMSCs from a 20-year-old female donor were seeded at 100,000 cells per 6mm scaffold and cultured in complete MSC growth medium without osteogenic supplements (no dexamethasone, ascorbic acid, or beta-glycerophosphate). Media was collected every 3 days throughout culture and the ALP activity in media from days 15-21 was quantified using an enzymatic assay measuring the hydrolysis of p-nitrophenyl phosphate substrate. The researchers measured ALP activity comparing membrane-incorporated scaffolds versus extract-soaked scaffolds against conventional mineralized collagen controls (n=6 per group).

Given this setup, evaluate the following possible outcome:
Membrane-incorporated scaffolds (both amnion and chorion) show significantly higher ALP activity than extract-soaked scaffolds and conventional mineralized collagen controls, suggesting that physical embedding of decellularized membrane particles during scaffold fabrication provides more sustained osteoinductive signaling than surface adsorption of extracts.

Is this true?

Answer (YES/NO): NO